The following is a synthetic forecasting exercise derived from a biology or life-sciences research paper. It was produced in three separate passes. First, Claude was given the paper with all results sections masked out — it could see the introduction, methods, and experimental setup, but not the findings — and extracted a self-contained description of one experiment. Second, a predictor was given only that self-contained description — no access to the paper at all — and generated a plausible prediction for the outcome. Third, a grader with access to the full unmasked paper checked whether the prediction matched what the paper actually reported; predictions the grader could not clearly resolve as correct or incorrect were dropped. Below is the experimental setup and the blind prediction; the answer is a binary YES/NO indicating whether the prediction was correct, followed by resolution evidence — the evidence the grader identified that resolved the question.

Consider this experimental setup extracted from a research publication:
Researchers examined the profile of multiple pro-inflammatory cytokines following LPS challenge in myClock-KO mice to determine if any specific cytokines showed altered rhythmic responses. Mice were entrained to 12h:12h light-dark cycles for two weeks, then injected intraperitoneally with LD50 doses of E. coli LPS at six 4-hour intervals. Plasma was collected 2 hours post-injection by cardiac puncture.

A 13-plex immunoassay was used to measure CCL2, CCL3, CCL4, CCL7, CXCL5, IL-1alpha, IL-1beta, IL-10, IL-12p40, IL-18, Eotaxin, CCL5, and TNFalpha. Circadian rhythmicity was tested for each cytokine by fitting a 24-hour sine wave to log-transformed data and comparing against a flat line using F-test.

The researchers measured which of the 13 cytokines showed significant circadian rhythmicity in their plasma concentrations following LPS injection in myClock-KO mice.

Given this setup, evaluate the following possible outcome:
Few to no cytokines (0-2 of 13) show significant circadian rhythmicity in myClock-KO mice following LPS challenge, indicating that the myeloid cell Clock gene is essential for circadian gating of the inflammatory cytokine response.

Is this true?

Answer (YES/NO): NO